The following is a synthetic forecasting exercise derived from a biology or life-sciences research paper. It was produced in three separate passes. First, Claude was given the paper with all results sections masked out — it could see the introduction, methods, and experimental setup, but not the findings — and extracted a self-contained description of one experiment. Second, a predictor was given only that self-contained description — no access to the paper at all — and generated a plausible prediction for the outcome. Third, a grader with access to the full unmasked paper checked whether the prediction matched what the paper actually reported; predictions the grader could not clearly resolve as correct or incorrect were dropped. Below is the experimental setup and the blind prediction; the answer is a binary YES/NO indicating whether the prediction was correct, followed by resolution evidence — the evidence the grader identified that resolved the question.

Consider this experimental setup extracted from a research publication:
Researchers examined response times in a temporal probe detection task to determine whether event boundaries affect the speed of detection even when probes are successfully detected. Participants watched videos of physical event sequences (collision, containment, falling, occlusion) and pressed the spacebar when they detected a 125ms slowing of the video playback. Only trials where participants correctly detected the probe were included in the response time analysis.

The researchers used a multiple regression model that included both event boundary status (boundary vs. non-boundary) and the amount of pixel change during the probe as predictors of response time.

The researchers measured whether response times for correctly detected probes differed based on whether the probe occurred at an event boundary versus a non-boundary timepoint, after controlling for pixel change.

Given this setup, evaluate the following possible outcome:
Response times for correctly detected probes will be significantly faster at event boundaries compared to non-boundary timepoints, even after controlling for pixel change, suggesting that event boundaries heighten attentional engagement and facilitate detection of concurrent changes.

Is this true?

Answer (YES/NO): NO